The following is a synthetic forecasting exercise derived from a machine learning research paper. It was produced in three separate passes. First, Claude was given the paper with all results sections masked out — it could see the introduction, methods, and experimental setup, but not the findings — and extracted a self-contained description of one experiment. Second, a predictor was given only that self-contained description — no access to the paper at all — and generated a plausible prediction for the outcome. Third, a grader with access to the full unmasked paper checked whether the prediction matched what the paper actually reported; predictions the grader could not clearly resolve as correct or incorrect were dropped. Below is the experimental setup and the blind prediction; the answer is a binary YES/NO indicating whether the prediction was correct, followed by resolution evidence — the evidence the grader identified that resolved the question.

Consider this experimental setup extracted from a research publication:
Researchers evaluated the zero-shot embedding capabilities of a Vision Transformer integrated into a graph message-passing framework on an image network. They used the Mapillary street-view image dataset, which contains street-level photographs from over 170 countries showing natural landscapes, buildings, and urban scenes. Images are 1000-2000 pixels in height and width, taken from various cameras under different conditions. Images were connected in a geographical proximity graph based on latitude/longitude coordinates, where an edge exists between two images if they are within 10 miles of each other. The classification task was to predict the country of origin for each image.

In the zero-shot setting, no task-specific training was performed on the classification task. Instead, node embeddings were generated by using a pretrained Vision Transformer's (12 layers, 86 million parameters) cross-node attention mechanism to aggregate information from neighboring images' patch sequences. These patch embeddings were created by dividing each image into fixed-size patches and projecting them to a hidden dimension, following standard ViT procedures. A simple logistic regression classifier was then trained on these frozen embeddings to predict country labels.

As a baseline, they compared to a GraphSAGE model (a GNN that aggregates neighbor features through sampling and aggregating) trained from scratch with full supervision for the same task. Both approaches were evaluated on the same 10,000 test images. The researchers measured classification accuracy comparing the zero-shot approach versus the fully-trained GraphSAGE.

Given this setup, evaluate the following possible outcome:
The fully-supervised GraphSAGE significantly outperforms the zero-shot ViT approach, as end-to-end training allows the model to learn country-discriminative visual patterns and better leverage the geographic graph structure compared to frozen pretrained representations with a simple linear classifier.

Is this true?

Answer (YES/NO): NO